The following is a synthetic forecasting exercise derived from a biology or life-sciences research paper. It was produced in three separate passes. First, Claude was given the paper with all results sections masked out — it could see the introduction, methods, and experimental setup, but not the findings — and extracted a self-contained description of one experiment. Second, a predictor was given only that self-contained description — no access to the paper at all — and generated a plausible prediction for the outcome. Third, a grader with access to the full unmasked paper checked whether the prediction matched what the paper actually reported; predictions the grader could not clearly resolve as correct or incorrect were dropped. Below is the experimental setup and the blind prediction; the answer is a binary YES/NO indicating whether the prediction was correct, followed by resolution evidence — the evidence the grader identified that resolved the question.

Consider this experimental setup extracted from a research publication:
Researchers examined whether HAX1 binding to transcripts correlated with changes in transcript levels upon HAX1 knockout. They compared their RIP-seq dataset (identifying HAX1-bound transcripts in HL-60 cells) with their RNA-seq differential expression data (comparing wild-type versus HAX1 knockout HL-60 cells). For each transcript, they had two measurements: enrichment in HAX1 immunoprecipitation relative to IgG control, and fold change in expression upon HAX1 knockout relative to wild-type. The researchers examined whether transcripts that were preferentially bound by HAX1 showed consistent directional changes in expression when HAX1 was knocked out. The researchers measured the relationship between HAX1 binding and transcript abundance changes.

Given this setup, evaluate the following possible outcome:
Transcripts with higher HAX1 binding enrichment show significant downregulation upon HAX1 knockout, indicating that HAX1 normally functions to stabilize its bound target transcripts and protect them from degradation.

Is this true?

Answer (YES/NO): YES